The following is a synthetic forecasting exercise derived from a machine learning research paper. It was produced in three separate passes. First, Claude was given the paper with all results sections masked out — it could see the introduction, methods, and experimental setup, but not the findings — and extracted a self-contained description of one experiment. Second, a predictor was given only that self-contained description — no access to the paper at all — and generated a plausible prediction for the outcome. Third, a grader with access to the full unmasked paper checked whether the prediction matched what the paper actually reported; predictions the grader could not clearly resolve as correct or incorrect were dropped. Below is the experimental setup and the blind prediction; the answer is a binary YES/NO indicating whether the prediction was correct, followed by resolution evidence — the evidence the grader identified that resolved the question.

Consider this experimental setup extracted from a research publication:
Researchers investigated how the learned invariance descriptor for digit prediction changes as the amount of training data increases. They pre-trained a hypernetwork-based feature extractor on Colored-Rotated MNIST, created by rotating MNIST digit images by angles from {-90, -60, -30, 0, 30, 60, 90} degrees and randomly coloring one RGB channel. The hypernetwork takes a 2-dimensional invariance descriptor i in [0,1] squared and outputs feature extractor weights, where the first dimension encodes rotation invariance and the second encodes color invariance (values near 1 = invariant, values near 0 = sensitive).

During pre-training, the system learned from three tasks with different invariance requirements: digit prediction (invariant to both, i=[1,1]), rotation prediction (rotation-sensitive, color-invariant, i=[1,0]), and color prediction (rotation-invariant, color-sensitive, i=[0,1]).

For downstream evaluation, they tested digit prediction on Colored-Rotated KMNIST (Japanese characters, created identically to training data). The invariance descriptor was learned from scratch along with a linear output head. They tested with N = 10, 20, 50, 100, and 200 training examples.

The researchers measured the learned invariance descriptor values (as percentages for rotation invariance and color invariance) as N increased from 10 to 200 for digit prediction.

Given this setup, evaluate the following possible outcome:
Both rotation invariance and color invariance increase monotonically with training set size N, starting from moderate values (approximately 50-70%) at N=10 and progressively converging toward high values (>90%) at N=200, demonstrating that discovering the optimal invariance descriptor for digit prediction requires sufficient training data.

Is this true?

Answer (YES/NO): NO